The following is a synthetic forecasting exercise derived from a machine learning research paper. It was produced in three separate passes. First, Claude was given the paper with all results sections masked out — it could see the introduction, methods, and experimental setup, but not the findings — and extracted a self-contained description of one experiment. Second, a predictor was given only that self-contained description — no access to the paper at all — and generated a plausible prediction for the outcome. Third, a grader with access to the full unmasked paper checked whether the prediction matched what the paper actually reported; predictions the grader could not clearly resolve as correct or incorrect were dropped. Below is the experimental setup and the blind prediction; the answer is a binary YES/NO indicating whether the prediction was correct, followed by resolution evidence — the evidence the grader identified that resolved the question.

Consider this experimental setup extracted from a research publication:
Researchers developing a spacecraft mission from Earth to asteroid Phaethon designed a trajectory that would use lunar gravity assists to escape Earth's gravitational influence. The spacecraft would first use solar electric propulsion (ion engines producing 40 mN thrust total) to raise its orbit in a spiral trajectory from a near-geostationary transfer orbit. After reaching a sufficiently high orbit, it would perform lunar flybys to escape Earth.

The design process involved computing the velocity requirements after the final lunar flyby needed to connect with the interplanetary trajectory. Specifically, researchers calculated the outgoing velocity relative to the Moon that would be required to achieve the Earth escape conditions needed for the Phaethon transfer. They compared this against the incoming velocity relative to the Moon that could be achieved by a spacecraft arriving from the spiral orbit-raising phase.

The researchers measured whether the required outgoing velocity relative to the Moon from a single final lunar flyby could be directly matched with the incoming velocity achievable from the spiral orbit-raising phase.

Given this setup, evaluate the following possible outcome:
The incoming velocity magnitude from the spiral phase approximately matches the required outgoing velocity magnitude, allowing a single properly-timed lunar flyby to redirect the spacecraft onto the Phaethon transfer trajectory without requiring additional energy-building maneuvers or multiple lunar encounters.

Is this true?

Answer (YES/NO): NO